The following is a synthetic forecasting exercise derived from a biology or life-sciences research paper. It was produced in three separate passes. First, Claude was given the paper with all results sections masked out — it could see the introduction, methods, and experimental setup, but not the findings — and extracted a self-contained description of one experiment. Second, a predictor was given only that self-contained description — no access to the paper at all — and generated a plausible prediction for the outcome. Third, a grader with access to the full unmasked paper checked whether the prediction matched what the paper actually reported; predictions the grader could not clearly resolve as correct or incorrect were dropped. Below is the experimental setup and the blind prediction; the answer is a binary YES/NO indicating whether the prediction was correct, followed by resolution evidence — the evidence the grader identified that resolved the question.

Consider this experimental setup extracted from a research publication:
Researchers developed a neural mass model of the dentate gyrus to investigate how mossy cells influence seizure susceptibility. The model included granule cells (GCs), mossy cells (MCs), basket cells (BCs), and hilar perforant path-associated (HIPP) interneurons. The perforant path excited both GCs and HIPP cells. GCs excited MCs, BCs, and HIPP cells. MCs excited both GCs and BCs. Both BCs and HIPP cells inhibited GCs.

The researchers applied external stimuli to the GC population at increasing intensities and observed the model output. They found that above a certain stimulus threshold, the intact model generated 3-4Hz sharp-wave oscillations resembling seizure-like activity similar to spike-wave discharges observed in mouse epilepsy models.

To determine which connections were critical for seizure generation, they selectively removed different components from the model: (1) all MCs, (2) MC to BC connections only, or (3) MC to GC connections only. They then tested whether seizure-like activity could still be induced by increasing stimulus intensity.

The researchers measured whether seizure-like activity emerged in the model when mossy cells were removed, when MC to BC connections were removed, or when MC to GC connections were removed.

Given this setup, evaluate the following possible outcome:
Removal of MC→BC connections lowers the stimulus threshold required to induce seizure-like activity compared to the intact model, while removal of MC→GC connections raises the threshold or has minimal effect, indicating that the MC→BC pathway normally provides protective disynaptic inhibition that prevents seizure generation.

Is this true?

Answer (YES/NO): NO